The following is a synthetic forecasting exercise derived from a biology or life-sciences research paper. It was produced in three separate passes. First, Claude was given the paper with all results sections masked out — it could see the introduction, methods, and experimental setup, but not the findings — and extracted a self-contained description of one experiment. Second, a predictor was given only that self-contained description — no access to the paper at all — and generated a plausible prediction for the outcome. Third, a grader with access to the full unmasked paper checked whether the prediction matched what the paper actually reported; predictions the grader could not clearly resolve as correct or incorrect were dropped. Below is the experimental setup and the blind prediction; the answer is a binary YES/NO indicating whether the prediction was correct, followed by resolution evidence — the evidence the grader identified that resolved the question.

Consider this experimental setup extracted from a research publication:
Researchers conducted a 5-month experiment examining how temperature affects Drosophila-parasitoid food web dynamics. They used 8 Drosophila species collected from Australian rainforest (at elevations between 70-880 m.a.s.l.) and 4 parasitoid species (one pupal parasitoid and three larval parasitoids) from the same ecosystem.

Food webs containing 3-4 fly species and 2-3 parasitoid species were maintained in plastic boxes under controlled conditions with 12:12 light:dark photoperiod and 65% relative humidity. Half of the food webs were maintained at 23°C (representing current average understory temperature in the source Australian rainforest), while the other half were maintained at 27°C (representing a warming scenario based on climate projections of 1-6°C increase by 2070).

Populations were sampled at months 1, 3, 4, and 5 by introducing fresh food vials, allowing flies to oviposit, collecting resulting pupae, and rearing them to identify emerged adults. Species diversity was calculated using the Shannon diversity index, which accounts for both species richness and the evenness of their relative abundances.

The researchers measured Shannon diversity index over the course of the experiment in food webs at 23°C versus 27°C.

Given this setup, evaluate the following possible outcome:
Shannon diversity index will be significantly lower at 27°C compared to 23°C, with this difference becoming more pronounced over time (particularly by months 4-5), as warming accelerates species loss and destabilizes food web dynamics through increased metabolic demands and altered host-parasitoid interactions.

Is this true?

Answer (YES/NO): NO